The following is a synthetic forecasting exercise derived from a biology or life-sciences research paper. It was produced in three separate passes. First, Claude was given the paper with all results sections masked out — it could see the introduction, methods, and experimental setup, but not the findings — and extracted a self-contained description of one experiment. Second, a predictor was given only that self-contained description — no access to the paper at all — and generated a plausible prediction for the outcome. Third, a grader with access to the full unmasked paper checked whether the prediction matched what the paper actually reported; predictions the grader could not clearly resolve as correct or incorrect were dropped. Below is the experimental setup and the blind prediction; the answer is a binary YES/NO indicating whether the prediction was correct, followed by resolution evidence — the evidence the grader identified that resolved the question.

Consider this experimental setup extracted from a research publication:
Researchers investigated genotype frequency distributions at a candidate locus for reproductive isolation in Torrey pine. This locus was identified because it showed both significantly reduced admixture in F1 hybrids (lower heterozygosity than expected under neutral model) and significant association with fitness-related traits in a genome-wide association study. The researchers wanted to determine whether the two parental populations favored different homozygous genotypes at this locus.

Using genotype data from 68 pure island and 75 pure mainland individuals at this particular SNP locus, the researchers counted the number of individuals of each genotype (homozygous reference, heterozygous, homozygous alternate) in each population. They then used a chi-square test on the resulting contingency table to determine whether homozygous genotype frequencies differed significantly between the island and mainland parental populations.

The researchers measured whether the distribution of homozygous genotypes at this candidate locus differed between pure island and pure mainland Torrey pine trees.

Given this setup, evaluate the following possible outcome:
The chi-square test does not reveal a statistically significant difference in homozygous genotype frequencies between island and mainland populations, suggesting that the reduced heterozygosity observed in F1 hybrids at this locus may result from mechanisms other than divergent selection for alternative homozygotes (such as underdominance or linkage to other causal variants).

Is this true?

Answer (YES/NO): NO